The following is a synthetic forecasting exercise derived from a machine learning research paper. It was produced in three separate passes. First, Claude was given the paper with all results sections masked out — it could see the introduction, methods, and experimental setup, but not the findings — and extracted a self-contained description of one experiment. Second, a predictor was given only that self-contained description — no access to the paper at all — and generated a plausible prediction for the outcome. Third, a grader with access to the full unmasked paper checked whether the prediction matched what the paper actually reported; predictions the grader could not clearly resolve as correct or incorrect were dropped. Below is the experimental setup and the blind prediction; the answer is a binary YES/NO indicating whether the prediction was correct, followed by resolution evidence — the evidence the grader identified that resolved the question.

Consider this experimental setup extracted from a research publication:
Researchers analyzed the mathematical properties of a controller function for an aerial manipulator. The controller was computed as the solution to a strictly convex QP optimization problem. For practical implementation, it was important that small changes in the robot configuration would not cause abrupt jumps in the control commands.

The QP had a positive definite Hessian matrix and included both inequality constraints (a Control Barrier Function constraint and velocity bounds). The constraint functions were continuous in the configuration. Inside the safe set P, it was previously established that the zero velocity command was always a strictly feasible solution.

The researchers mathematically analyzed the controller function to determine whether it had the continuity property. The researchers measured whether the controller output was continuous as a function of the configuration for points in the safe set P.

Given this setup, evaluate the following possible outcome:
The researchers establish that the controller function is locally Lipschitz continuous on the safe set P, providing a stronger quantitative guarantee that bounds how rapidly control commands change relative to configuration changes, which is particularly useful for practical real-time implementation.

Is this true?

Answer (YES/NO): NO